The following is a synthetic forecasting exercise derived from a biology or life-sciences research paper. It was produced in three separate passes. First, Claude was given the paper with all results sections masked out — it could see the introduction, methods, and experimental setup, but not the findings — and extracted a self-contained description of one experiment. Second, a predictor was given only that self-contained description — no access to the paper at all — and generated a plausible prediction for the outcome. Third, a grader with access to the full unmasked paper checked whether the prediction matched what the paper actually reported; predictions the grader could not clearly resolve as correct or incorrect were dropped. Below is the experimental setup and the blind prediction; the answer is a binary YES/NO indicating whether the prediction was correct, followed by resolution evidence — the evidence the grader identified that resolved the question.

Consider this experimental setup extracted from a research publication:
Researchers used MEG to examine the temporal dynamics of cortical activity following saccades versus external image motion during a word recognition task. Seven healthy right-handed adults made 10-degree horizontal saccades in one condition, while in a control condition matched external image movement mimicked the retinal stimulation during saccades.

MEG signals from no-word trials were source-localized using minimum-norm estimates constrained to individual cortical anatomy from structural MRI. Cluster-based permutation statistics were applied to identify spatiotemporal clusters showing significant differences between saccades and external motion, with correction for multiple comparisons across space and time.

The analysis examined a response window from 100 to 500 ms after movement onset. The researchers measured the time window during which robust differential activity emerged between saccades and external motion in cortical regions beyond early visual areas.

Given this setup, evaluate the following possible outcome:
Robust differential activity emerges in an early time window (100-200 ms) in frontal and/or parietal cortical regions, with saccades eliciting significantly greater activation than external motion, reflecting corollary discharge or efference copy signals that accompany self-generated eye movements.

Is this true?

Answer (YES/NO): NO